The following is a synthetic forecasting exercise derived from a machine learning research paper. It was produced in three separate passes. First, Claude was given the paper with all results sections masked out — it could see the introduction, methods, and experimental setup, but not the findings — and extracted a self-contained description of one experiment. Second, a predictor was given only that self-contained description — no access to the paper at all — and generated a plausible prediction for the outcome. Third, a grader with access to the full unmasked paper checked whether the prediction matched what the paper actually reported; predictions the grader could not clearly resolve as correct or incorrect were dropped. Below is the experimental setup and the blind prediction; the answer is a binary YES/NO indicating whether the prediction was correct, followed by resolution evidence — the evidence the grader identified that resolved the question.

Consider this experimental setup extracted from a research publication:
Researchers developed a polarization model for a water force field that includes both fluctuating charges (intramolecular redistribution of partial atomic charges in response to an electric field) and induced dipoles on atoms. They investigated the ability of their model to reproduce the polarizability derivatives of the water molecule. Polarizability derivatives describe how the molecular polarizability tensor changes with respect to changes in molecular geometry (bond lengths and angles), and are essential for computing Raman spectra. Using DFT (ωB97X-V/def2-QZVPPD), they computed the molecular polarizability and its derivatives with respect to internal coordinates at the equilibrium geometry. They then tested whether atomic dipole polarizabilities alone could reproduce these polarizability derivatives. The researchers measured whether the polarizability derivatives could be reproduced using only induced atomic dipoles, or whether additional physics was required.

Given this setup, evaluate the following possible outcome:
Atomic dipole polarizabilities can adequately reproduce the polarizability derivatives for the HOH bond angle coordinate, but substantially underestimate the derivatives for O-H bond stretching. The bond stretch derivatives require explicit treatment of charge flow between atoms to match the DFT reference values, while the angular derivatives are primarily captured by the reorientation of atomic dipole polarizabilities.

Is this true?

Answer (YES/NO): NO